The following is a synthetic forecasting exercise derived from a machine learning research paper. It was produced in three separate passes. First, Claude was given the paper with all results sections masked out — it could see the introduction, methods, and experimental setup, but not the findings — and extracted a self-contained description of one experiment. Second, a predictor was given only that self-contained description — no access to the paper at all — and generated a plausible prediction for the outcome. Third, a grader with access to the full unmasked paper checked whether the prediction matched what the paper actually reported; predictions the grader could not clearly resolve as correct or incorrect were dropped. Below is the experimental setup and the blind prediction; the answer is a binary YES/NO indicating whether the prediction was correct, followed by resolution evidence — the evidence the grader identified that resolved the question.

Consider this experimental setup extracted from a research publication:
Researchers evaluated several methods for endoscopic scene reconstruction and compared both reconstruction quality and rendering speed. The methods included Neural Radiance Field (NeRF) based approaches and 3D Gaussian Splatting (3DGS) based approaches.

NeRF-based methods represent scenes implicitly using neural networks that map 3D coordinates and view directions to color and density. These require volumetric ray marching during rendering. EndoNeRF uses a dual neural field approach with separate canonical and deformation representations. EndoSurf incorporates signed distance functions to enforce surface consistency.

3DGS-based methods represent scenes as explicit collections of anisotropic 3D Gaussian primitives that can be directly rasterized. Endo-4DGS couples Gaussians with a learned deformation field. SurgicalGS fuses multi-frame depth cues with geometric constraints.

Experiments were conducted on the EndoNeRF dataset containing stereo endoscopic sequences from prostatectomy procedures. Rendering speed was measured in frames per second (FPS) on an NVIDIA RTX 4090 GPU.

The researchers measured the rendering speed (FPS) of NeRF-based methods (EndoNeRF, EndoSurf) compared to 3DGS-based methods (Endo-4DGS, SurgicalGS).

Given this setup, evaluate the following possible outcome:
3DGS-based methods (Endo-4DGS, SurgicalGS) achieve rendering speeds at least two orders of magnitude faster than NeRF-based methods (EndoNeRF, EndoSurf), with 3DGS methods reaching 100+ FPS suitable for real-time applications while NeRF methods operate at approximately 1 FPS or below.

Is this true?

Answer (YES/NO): YES